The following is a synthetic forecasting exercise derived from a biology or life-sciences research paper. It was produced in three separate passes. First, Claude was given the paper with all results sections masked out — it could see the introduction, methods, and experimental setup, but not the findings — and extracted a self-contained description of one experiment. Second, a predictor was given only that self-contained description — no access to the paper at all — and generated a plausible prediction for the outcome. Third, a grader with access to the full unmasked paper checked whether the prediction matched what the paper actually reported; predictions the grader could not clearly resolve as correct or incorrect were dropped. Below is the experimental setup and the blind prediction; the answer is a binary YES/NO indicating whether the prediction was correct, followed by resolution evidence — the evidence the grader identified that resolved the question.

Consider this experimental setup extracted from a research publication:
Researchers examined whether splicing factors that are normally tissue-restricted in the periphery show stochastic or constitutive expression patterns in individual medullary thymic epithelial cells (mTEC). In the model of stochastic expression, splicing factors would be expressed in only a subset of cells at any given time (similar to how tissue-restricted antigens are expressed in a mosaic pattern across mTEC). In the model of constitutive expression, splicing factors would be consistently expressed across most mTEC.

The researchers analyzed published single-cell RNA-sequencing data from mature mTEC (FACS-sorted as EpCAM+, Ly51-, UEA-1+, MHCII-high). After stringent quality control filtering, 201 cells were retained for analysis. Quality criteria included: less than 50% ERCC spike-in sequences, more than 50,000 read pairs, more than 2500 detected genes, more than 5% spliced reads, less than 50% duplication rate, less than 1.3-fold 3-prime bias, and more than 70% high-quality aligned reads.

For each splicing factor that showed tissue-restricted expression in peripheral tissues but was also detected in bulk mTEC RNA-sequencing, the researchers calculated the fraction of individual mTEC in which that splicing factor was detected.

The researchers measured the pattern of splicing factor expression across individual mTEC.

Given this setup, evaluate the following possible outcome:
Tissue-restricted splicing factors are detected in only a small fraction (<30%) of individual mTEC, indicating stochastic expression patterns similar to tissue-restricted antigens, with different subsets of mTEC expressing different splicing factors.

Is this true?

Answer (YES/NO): NO